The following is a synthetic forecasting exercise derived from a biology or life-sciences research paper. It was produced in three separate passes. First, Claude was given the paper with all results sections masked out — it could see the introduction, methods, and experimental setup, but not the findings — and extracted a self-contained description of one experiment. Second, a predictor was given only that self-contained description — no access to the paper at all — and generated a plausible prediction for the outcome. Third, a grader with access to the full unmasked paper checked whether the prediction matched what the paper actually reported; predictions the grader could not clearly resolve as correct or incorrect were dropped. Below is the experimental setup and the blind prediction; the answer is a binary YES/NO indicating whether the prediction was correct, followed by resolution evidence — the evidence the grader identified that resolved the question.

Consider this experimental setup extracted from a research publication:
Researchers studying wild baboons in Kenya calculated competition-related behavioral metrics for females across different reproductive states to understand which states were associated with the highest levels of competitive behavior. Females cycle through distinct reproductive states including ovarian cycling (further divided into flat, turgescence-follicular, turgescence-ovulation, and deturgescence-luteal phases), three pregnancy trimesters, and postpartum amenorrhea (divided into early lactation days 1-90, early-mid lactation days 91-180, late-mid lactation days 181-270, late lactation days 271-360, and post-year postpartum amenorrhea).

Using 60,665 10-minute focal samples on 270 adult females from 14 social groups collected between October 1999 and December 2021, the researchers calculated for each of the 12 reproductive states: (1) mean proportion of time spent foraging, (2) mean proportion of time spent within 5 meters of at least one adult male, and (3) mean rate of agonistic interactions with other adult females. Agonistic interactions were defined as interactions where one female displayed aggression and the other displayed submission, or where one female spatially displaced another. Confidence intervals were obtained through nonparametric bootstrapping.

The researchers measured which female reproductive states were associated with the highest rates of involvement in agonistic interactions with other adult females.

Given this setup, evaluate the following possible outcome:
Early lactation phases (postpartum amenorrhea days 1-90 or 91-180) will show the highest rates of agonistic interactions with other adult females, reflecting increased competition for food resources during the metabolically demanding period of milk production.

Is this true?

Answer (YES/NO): NO